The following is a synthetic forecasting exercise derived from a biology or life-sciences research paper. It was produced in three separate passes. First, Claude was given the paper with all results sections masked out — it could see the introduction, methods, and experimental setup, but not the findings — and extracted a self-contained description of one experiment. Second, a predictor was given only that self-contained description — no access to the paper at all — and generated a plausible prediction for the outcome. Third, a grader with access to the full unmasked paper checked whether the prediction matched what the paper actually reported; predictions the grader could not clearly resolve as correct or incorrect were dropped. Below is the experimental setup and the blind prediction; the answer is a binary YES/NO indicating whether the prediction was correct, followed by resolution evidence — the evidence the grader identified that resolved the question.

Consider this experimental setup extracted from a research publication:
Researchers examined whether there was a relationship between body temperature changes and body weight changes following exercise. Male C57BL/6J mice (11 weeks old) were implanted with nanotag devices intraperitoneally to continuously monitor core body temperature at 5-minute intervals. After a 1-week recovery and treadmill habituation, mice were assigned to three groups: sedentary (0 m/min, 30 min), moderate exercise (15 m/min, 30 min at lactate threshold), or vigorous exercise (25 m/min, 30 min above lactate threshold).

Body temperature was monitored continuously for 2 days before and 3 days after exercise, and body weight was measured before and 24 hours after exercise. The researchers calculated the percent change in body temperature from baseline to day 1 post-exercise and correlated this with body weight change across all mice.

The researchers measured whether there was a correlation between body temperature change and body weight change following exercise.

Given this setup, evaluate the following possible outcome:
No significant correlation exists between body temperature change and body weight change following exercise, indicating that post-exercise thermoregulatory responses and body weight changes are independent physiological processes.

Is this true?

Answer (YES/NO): NO